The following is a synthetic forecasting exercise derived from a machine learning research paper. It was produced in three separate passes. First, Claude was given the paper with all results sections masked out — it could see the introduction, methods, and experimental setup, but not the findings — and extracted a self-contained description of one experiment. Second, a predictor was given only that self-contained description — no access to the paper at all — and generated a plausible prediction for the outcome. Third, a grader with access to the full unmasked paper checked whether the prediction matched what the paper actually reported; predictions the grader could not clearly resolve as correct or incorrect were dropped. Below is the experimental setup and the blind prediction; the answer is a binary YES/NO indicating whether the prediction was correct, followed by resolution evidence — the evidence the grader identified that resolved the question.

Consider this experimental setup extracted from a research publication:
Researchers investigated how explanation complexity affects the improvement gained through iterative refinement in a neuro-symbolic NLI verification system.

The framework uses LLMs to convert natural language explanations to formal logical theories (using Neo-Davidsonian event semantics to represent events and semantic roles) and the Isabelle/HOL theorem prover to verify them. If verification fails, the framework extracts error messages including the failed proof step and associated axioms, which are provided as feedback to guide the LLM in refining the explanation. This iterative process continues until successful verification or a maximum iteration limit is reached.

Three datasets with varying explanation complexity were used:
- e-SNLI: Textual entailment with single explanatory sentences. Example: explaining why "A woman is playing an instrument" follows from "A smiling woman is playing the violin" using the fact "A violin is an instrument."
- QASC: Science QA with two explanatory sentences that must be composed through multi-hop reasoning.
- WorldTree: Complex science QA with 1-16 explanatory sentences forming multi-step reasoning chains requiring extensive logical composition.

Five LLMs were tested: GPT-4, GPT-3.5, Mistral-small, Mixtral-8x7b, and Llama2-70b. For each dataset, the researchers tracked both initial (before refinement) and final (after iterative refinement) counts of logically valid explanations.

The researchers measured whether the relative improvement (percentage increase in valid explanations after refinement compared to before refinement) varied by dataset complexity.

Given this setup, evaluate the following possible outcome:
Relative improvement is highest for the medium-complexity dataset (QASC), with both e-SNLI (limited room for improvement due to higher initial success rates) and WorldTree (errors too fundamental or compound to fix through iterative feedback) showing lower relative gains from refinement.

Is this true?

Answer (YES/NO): NO